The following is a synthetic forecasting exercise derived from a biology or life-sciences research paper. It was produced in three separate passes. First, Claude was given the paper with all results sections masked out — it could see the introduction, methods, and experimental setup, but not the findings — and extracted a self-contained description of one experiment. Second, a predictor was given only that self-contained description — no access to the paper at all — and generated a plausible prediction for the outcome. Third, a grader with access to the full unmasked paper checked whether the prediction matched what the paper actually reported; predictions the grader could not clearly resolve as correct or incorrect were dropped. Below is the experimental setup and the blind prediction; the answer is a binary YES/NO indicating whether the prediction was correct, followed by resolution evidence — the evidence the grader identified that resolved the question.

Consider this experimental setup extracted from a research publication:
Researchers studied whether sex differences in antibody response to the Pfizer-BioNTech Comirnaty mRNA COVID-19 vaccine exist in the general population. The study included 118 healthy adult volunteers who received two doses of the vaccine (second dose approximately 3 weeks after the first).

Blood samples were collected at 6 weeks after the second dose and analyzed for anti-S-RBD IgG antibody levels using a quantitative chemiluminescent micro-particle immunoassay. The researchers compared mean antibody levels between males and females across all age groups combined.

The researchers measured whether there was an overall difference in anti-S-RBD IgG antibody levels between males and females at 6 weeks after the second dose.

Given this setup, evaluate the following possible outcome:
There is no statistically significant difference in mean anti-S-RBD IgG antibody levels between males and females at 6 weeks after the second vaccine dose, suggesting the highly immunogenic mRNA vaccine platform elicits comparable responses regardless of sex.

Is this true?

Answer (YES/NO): YES